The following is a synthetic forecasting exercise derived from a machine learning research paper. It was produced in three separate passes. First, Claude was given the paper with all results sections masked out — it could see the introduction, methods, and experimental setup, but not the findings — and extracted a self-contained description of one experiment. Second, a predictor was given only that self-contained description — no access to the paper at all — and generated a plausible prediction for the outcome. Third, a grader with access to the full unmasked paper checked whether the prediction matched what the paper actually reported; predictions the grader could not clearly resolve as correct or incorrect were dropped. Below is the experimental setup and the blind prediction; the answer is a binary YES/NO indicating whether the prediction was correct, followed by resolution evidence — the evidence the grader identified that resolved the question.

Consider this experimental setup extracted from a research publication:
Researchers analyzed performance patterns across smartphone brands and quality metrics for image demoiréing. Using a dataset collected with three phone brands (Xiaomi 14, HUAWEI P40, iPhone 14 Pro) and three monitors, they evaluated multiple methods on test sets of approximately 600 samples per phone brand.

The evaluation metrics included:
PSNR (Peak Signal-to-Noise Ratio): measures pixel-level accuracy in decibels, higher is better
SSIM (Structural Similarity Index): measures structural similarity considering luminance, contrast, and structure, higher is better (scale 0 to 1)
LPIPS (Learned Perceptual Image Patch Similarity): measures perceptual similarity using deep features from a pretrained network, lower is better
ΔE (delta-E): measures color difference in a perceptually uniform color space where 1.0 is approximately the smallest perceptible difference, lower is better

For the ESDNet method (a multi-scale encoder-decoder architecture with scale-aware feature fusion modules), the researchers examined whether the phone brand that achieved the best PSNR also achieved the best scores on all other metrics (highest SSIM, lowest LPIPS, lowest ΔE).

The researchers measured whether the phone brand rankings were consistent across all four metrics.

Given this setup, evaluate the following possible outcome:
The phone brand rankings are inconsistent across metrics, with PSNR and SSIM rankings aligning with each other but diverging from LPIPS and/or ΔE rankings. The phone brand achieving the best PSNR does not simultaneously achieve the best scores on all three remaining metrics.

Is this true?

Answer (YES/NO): NO